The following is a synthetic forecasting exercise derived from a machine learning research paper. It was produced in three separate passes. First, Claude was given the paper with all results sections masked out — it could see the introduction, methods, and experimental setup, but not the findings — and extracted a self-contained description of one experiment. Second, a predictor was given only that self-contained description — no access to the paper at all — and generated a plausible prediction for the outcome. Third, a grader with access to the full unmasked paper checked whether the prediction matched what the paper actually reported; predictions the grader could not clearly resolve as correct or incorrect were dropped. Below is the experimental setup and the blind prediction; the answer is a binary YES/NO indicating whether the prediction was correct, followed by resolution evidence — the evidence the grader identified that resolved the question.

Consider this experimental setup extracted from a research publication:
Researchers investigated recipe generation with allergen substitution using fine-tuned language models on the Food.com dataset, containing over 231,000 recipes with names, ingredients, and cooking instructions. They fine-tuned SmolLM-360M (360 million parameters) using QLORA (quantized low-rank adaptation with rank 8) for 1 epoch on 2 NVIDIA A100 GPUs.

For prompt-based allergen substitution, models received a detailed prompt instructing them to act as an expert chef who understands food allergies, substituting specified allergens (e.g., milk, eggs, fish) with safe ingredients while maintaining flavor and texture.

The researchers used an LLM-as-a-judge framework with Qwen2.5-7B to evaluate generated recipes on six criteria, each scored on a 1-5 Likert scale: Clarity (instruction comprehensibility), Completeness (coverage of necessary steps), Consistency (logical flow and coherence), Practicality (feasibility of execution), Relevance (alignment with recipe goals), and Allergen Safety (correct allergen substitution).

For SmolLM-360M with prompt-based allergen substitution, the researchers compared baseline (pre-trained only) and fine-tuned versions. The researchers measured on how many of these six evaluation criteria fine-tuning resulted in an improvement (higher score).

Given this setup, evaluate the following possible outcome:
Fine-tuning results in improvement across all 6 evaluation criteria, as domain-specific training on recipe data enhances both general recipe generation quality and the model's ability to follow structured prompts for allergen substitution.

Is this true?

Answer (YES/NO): NO